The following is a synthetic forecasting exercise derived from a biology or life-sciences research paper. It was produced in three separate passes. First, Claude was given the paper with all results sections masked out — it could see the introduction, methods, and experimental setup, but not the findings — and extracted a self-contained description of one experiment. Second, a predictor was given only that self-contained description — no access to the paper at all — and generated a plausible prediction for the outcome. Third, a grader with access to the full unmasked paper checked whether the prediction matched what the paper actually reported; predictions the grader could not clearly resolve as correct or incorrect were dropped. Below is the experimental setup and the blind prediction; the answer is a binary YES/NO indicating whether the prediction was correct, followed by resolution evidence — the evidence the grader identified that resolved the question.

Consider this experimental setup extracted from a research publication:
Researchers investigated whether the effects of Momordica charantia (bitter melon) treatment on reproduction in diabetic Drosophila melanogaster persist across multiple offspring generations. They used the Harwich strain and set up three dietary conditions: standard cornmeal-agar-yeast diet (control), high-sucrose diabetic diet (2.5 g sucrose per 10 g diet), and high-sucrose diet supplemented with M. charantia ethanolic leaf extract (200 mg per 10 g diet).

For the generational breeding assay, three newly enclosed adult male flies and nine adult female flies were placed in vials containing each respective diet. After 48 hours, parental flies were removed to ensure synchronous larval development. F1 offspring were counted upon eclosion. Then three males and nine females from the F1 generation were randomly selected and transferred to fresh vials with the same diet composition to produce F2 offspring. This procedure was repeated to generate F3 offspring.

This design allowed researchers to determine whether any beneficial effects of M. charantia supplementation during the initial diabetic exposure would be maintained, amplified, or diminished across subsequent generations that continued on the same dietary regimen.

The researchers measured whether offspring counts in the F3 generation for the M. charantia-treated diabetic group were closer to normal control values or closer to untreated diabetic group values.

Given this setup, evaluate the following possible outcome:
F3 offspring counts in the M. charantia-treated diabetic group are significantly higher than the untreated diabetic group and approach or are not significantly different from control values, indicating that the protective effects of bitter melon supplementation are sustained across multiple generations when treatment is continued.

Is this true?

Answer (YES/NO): NO